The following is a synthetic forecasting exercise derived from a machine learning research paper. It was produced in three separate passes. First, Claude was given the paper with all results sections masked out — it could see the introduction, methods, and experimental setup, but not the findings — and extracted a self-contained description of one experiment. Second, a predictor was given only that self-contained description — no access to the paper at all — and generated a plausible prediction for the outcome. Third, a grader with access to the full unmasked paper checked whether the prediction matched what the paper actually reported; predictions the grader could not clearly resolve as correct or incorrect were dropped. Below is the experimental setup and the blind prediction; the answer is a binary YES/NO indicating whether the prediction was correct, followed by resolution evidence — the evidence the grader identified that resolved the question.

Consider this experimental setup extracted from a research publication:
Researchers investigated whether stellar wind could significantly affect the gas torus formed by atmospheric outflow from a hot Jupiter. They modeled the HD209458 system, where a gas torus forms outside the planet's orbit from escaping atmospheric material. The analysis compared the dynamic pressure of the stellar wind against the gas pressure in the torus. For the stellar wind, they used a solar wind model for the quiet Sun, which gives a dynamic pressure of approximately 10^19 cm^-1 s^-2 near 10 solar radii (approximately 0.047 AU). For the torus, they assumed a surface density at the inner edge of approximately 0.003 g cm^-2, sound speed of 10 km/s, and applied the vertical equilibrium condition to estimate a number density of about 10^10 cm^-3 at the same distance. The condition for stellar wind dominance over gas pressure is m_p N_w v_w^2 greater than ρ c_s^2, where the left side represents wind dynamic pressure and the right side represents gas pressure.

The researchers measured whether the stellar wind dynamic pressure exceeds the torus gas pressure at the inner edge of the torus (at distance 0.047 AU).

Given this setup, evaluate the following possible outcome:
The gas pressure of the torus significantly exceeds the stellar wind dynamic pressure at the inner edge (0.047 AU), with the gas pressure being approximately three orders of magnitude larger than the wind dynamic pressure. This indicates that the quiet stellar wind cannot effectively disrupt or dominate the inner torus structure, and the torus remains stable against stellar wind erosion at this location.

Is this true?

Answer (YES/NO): YES